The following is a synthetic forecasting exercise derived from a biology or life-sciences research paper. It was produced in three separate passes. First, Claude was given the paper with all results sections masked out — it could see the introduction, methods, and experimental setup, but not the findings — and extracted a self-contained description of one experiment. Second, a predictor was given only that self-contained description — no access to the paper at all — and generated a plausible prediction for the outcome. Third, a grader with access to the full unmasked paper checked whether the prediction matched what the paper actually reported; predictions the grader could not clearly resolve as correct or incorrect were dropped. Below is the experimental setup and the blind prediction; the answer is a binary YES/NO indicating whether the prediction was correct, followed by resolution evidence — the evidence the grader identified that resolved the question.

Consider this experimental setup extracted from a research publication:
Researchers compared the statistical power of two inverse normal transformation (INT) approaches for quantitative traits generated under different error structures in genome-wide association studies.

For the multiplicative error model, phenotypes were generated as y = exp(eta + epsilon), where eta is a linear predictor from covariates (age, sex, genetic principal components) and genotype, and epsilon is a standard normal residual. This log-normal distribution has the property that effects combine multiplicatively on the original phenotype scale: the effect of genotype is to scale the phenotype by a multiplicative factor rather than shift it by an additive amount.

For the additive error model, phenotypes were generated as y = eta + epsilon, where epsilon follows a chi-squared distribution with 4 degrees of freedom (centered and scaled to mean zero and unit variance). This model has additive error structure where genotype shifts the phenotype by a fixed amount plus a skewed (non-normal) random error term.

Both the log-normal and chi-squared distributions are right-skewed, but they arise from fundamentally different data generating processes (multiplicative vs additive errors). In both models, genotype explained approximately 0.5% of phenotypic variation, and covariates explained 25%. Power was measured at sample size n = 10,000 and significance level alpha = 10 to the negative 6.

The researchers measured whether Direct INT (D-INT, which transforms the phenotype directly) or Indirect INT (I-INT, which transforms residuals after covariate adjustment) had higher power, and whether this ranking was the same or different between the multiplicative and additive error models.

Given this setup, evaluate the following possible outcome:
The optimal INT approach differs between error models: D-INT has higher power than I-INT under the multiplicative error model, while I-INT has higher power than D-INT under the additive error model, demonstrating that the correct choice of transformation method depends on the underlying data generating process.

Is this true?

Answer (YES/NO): YES